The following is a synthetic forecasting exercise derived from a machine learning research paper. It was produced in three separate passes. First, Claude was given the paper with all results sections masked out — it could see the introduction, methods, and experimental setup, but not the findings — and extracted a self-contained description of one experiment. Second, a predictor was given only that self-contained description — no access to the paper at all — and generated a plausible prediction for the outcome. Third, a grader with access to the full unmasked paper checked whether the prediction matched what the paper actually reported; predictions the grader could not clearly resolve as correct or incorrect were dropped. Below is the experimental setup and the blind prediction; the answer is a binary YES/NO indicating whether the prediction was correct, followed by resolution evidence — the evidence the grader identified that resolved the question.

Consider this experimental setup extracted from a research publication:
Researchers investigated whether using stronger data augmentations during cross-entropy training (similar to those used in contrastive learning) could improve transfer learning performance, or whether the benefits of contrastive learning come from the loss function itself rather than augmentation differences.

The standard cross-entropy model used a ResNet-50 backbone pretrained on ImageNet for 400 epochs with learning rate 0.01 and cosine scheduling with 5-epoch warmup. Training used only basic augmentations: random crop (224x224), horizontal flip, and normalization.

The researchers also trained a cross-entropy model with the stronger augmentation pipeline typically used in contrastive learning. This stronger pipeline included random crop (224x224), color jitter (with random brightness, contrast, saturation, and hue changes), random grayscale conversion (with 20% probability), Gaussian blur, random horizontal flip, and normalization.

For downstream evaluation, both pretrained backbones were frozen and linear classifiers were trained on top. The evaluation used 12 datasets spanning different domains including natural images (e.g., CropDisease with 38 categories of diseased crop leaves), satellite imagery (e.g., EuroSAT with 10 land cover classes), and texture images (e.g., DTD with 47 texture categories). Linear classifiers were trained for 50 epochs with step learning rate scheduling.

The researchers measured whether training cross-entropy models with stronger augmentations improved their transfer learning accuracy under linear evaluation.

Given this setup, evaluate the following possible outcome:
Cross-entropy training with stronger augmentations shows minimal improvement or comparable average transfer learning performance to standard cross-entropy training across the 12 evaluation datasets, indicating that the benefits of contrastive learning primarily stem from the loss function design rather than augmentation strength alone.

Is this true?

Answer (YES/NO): YES